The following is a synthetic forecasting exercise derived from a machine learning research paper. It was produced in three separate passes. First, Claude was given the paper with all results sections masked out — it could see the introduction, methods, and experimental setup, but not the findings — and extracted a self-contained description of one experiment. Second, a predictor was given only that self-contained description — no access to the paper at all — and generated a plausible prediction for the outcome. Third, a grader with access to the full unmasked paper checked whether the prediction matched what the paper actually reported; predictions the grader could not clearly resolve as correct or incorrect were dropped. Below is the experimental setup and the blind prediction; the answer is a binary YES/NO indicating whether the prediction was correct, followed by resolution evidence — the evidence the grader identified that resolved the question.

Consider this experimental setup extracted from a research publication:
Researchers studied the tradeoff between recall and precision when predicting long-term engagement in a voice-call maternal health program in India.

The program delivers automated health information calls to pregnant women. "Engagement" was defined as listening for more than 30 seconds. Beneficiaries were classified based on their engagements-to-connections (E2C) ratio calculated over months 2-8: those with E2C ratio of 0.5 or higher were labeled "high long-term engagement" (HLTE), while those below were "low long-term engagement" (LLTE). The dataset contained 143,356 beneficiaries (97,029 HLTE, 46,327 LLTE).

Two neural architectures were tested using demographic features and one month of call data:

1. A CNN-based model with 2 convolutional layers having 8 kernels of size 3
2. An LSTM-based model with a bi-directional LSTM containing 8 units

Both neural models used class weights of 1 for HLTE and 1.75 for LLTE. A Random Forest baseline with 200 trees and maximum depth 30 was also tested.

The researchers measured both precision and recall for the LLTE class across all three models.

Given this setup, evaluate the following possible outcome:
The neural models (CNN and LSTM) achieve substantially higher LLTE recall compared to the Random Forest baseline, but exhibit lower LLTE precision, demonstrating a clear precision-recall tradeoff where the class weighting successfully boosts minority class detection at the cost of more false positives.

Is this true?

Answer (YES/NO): YES